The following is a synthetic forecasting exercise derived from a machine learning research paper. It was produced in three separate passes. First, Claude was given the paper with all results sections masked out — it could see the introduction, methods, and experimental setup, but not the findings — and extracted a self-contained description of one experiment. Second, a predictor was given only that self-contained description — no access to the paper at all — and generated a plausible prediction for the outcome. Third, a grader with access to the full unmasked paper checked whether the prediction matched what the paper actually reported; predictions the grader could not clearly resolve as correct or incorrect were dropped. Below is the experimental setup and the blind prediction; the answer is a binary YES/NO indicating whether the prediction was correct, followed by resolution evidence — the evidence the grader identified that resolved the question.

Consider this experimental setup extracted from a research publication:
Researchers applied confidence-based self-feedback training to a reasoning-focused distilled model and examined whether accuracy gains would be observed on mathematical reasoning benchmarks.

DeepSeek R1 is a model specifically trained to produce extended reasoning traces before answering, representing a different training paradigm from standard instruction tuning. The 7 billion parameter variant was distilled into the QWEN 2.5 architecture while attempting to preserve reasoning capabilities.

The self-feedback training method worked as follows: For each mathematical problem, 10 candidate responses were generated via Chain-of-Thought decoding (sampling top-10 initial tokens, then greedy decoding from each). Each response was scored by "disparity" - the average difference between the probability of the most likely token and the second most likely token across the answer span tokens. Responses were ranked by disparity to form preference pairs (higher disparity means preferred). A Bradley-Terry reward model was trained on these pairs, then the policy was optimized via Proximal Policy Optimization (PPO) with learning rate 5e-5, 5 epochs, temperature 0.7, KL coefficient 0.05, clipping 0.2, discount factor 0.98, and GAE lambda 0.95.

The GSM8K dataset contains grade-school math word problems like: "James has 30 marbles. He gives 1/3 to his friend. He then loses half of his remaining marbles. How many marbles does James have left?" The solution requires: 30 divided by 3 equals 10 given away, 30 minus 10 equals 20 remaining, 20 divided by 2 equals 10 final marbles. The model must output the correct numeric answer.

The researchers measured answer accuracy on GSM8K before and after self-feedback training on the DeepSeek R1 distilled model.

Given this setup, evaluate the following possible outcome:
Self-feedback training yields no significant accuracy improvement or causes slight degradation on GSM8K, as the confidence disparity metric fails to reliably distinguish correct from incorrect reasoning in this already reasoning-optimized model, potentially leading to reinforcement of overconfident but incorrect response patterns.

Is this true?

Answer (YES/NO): NO